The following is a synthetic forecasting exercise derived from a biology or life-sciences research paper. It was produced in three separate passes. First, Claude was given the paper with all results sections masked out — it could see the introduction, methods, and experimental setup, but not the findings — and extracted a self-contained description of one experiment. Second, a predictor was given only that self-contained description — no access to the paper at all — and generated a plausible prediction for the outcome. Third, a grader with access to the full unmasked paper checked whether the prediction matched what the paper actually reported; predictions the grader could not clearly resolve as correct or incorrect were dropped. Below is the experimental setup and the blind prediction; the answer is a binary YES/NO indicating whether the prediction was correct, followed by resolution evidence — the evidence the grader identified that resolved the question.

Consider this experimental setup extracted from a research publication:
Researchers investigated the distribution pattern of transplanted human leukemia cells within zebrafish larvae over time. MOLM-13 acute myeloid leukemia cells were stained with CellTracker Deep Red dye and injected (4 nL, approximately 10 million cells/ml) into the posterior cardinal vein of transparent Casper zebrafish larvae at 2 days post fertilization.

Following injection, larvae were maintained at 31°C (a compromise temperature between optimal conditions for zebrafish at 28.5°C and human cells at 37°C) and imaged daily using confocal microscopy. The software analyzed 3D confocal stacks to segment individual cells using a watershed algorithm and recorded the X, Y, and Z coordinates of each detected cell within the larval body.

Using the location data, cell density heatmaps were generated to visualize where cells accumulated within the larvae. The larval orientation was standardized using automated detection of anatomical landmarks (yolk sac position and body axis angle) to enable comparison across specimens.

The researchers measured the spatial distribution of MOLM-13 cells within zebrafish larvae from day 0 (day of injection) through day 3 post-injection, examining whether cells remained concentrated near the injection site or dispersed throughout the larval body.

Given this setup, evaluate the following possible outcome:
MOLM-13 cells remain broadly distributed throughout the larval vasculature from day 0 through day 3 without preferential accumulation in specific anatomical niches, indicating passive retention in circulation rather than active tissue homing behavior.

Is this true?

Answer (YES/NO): NO